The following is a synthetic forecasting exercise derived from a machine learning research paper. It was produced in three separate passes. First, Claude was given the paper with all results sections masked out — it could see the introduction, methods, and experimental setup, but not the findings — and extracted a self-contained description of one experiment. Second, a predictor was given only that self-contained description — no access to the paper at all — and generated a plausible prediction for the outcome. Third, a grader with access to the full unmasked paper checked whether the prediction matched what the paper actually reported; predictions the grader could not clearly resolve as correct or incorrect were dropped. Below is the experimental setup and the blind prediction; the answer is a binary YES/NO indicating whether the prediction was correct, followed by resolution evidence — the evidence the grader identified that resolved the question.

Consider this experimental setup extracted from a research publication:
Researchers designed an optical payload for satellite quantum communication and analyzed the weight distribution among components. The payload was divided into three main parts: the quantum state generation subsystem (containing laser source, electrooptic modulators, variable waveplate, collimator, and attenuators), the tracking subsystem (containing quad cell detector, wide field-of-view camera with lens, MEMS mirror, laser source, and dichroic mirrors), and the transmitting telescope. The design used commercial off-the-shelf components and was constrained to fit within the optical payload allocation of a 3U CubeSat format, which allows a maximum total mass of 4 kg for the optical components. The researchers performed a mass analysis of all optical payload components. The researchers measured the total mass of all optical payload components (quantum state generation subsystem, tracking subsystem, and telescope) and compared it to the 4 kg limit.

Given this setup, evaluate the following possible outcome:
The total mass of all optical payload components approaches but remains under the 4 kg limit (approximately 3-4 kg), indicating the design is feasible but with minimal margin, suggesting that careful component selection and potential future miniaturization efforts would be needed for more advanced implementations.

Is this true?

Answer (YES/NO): NO